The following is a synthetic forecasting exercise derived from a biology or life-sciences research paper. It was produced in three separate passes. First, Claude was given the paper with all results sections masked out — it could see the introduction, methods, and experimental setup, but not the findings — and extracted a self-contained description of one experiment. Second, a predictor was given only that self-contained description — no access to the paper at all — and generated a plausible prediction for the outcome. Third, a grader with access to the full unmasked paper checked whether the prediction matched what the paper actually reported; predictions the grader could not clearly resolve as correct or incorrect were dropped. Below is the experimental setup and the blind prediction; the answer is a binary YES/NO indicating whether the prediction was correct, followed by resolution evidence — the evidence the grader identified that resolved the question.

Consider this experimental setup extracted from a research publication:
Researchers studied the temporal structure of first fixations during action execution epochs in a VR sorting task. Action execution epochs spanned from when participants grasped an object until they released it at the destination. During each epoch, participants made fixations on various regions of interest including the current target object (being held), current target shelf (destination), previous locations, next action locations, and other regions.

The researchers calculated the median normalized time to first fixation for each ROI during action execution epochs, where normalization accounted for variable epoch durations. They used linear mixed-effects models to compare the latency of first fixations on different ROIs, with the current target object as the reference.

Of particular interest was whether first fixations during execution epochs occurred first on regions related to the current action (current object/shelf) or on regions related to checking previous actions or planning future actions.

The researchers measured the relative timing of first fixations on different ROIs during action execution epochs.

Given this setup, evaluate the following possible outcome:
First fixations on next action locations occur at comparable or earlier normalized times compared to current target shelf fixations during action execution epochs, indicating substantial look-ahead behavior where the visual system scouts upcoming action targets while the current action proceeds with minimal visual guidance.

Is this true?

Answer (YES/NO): NO